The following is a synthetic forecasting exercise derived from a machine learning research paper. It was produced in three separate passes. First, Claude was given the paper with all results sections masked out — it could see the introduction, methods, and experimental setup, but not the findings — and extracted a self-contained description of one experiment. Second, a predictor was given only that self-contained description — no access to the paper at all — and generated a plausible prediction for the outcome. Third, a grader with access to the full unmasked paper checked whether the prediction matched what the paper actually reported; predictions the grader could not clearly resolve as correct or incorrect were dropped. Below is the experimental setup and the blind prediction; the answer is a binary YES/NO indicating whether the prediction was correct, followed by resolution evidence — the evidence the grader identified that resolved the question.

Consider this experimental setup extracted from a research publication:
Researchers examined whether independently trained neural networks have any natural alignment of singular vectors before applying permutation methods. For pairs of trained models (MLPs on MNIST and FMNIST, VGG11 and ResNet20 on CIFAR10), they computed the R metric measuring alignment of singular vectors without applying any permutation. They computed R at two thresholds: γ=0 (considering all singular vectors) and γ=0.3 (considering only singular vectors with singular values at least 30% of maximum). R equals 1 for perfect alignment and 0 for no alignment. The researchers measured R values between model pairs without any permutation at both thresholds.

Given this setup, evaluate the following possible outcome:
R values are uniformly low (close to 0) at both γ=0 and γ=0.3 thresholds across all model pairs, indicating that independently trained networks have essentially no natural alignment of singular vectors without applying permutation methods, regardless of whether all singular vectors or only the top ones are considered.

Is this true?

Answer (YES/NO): YES